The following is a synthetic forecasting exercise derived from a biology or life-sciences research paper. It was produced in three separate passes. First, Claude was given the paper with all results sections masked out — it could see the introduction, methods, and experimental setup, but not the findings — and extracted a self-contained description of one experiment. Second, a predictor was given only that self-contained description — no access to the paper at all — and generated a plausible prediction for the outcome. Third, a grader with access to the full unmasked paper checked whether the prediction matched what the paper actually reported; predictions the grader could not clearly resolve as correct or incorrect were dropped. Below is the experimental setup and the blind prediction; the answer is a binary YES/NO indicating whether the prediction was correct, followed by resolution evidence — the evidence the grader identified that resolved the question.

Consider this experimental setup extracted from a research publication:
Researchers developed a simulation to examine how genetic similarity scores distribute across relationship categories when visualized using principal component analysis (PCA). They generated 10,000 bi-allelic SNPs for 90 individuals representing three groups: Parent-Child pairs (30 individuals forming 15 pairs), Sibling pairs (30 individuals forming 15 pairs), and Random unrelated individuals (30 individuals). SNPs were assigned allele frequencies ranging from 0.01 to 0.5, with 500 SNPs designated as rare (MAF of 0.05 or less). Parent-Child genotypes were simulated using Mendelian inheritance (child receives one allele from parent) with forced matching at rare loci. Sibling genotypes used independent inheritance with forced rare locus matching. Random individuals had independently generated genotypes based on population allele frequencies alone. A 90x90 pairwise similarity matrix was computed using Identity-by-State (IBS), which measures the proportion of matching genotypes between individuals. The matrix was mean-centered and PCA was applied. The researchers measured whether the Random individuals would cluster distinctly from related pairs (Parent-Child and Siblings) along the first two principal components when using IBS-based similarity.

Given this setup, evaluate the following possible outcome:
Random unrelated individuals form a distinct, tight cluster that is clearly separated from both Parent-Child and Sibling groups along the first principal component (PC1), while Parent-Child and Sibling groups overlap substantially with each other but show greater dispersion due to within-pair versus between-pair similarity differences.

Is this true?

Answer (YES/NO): NO